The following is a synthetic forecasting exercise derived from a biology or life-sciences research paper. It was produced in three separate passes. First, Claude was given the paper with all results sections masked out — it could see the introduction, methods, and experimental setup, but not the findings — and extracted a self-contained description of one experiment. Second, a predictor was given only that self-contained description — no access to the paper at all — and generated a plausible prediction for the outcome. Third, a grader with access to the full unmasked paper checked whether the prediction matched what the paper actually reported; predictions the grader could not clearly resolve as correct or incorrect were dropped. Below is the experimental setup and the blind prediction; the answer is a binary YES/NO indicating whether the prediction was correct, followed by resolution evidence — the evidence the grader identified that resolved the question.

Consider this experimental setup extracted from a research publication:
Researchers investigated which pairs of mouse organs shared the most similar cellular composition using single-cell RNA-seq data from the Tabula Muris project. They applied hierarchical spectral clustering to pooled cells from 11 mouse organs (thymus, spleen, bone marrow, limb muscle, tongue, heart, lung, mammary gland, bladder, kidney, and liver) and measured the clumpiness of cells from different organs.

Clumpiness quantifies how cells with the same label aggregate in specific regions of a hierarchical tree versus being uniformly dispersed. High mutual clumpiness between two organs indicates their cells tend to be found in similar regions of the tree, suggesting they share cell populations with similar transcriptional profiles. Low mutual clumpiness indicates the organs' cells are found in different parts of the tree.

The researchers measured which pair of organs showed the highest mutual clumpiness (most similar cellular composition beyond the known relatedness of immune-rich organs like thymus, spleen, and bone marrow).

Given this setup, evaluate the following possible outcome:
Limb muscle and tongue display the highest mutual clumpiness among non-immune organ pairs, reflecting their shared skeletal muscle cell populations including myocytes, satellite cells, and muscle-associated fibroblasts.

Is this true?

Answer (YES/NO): NO